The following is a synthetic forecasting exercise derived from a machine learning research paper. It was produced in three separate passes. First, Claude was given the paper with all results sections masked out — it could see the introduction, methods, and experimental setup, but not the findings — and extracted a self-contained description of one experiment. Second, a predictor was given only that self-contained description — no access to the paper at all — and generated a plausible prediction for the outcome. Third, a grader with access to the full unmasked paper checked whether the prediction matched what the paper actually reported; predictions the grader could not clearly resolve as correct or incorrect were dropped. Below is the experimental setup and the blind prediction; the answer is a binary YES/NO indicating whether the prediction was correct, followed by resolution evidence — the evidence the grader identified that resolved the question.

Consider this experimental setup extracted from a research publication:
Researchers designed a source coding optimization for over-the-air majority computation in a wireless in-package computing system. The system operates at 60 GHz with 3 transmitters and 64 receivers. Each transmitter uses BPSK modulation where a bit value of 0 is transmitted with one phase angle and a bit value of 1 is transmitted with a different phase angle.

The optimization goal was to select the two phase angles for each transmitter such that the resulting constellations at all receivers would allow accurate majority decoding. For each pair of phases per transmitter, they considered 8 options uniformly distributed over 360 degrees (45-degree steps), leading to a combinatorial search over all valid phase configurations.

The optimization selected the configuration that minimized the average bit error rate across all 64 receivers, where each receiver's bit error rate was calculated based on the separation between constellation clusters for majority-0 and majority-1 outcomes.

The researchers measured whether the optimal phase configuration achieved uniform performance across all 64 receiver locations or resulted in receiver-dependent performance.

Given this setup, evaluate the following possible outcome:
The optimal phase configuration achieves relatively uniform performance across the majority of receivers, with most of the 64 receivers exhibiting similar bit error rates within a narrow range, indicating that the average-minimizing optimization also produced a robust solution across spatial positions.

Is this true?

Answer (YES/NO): NO